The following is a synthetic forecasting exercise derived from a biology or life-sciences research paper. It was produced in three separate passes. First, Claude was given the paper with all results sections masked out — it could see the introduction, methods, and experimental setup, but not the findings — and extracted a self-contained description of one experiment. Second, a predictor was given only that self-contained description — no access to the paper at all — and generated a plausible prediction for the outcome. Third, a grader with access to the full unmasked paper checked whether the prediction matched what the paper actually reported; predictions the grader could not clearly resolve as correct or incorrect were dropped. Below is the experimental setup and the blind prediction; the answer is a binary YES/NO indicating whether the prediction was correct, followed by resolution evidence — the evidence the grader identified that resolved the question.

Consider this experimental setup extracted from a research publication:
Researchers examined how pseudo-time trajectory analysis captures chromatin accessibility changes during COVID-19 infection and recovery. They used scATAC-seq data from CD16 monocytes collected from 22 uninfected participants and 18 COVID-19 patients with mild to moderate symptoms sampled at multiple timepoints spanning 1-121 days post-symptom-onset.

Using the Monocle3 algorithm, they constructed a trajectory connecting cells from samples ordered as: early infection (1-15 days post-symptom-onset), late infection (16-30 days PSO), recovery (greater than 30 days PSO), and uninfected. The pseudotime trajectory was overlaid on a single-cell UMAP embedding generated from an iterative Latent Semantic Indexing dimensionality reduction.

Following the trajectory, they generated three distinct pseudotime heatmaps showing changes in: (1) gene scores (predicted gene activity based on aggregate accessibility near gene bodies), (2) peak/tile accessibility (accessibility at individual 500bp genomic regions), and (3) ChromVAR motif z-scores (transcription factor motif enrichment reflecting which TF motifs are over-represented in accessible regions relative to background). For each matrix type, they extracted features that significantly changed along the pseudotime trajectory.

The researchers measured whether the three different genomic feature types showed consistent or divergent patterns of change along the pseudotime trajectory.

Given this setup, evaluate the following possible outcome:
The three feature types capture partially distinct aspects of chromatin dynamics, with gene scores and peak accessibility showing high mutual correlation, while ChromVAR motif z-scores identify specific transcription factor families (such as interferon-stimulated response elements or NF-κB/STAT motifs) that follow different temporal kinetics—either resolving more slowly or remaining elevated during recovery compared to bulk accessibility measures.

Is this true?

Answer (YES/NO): NO